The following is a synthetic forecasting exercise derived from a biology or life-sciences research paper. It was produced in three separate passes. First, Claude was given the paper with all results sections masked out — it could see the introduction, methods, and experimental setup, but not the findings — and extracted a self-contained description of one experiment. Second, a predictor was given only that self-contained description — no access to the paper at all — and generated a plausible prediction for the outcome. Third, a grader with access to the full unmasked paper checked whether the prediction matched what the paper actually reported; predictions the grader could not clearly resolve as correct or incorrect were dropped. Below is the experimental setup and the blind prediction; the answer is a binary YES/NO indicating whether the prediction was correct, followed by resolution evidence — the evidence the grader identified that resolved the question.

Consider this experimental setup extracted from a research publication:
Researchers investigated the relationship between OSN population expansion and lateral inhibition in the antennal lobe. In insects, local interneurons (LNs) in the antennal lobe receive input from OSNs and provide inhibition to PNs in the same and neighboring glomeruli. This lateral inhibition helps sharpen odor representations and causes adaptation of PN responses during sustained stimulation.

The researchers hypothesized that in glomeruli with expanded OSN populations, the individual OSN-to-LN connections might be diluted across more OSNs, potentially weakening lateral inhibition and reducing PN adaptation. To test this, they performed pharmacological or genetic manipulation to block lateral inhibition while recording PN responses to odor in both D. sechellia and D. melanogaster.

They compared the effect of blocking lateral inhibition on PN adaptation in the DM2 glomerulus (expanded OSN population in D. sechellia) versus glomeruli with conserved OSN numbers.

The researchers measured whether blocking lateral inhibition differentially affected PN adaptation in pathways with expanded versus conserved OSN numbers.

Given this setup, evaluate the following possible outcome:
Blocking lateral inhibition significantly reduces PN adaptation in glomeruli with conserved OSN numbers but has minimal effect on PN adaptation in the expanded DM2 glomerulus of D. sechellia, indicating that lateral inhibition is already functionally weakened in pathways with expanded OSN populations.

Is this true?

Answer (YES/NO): YES